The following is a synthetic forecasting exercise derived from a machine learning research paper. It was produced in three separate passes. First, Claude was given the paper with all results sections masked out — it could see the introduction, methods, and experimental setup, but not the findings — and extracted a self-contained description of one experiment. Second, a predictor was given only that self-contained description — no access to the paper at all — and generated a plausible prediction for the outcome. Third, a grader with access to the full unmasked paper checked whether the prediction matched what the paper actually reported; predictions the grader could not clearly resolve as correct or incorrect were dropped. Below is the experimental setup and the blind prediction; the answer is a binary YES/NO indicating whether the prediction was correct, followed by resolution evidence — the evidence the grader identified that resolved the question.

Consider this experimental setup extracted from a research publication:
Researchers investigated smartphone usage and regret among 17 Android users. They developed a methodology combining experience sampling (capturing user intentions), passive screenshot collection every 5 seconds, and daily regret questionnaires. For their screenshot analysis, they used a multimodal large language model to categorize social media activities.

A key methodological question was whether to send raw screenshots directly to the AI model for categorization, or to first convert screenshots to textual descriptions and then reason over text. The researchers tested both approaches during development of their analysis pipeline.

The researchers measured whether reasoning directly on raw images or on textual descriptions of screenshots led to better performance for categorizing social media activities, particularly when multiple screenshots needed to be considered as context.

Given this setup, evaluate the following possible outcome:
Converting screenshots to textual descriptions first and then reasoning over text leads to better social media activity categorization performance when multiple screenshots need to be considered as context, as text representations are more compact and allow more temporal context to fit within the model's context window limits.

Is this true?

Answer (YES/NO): NO